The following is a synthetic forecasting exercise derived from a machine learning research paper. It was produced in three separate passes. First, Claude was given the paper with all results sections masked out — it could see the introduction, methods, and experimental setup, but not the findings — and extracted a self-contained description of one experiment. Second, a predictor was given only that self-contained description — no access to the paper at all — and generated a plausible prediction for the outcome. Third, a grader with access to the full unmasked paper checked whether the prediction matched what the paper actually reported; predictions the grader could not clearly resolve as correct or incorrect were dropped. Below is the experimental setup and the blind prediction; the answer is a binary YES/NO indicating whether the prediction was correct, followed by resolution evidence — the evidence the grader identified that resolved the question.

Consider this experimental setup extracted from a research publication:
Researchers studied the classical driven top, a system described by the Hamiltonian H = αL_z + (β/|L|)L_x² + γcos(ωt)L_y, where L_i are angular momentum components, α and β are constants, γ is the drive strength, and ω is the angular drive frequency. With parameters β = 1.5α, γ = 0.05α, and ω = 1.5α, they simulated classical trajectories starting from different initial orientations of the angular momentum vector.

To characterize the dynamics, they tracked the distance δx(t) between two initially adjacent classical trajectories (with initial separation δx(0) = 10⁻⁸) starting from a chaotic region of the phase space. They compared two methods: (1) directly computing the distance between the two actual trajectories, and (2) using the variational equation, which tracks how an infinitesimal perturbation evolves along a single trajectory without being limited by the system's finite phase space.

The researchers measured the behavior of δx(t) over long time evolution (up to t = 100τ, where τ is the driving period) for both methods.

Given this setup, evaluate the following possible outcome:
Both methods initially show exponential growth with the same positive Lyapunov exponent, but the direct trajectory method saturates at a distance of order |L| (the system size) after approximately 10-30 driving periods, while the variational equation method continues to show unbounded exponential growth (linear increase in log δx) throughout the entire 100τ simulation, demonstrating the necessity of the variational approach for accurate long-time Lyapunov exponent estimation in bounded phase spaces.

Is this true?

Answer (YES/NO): NO